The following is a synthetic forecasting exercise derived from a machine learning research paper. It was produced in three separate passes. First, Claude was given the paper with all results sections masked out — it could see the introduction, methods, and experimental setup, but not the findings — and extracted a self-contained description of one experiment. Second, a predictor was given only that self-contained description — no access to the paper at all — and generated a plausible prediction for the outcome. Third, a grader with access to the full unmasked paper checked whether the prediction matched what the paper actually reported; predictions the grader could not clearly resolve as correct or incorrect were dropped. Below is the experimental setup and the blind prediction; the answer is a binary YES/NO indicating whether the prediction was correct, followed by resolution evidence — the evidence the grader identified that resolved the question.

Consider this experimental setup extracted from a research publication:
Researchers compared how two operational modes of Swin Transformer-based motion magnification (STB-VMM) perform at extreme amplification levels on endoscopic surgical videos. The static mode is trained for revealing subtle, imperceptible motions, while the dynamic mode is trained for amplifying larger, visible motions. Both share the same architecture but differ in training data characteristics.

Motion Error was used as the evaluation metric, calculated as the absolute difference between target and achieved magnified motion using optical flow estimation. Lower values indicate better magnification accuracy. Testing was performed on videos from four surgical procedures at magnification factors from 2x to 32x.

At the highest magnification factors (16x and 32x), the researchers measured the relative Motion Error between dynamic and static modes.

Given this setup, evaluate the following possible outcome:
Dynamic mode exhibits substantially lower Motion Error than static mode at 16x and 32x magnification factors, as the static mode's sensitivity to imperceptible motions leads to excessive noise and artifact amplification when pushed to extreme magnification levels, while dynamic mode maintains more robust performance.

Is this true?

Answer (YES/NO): YES